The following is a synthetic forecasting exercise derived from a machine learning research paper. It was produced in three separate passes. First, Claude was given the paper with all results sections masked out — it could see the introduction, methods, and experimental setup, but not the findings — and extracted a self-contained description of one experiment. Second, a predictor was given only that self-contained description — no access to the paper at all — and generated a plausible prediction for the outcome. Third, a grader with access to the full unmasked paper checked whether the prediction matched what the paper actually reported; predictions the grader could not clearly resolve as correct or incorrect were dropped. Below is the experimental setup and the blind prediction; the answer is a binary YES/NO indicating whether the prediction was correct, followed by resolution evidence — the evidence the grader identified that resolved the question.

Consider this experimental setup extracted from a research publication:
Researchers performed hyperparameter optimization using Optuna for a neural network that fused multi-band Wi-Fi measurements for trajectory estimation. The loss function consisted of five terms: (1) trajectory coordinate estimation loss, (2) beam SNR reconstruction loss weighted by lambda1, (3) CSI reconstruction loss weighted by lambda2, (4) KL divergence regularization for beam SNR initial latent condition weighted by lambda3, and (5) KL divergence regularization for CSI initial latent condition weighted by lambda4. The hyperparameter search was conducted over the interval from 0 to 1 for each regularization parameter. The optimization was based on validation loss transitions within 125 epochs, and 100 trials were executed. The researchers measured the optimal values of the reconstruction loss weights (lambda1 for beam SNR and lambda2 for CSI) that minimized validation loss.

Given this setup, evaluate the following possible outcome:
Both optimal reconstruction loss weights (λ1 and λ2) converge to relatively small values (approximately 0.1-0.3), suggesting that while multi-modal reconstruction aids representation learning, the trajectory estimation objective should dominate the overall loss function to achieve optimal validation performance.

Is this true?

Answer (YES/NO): NO